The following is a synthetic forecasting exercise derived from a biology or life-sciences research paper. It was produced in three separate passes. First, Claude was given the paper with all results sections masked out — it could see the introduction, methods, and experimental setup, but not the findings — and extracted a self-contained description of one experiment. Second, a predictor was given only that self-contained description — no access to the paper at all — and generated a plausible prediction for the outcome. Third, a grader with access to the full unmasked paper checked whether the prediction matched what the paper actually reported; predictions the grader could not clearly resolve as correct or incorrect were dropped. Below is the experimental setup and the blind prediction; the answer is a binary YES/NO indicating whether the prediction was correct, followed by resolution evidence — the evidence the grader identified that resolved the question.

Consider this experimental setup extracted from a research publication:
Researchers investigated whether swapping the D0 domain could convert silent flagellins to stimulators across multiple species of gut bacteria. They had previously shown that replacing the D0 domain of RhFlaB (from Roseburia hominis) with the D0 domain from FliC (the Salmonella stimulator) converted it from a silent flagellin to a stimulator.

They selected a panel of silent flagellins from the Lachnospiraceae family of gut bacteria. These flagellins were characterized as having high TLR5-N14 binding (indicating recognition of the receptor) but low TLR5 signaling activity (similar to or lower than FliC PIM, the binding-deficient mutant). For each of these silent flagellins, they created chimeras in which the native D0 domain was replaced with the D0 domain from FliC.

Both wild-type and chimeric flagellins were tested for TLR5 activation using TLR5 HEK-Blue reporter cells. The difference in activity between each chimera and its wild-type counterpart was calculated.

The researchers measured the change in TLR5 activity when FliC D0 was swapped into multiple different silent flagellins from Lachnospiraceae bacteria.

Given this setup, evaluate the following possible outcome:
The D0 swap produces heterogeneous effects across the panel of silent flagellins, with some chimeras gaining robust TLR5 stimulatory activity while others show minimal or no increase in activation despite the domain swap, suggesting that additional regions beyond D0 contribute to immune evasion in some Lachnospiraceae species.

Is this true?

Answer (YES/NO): NO